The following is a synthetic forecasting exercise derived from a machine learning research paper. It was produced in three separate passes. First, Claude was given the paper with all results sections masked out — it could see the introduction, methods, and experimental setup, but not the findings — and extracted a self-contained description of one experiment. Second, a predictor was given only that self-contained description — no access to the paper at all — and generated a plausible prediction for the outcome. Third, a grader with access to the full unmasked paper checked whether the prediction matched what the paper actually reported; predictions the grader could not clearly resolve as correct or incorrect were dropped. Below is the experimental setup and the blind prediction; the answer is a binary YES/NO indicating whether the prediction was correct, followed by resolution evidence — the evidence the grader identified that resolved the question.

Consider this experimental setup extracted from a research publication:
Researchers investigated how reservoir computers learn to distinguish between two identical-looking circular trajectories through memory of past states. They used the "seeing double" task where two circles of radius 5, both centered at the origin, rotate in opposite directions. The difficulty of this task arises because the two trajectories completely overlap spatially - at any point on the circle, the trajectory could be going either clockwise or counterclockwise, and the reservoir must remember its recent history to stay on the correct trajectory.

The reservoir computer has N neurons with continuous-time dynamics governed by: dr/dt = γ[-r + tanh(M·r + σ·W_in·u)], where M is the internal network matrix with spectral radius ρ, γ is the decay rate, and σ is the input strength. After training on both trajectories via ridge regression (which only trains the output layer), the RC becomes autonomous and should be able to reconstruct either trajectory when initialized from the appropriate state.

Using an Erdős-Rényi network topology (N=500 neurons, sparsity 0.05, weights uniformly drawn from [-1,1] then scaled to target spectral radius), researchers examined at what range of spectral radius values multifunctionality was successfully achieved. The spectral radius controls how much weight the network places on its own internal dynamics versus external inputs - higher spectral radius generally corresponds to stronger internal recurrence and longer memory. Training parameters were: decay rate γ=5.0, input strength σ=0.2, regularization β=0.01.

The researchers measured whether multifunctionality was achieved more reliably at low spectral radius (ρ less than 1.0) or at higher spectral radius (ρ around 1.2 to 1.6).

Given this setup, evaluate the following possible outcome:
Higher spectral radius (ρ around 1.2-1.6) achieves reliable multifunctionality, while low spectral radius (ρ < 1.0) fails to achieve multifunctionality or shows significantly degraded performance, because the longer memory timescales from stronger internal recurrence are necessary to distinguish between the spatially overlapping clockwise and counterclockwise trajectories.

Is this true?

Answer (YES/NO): YES